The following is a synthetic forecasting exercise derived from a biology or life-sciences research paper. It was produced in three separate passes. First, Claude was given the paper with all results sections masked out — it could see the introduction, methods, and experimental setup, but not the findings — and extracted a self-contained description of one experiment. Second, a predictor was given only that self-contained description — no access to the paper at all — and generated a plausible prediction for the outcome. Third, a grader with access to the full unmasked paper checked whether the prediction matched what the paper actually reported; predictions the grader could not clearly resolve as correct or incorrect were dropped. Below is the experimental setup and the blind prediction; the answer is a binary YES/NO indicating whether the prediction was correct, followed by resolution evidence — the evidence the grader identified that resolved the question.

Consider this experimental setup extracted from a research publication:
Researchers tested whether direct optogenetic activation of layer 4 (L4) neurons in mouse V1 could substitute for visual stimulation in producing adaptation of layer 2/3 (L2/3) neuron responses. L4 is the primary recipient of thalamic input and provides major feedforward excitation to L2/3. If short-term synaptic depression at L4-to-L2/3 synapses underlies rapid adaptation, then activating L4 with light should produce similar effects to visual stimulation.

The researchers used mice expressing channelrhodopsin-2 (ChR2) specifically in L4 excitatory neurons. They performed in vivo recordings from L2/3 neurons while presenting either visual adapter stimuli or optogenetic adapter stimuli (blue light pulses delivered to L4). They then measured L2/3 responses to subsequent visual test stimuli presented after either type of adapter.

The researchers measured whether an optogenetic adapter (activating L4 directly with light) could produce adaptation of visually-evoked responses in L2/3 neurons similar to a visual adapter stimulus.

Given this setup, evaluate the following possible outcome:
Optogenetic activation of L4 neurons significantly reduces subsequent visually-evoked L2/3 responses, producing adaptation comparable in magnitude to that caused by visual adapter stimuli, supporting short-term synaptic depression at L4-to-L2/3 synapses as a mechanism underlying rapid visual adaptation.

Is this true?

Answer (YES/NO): YES